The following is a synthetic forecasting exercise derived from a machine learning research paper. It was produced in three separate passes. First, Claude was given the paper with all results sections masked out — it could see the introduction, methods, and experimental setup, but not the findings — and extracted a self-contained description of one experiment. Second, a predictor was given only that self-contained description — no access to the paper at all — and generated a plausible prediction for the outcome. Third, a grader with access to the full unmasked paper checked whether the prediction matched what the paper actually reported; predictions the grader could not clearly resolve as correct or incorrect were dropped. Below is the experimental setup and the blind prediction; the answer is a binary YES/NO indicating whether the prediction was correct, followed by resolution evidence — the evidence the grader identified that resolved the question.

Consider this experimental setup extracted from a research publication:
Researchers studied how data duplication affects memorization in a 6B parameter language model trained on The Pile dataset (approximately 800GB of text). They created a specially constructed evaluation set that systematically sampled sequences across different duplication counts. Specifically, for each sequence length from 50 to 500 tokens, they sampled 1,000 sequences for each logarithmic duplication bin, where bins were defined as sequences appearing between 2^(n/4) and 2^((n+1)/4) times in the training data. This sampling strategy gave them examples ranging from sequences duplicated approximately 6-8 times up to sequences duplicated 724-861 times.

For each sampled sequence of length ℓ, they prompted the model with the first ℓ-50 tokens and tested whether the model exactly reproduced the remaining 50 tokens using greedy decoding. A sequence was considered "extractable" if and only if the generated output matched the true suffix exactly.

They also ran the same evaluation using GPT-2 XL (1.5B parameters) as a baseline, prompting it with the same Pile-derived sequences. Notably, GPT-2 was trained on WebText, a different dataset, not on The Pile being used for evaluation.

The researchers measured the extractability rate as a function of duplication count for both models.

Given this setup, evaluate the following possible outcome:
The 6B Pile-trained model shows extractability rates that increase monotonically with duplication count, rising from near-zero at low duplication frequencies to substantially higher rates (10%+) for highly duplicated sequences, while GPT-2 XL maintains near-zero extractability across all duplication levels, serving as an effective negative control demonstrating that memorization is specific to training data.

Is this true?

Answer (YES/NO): NO